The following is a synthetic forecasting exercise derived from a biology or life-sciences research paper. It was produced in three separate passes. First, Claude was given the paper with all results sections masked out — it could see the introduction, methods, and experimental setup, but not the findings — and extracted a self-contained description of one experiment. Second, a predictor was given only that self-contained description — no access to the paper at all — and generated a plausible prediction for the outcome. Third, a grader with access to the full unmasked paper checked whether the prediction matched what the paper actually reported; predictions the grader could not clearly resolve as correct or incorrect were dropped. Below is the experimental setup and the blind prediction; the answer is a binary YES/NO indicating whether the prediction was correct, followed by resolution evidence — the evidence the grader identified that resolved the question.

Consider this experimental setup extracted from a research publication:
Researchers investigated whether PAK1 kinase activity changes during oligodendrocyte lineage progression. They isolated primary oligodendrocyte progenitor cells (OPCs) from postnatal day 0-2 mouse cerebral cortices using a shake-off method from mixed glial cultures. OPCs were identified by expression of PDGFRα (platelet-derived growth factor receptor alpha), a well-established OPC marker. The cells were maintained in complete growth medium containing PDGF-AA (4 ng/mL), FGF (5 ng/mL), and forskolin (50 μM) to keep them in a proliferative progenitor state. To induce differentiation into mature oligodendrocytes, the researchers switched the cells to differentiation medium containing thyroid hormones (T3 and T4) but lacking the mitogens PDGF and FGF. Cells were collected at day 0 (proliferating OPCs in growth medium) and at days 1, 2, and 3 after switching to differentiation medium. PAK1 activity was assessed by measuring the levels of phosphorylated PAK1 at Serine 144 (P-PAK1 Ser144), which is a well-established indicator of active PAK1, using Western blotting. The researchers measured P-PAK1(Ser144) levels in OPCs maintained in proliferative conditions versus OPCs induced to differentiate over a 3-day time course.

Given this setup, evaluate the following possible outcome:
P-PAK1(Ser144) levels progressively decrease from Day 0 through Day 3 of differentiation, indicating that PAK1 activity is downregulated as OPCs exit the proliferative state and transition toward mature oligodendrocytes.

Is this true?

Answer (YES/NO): YES